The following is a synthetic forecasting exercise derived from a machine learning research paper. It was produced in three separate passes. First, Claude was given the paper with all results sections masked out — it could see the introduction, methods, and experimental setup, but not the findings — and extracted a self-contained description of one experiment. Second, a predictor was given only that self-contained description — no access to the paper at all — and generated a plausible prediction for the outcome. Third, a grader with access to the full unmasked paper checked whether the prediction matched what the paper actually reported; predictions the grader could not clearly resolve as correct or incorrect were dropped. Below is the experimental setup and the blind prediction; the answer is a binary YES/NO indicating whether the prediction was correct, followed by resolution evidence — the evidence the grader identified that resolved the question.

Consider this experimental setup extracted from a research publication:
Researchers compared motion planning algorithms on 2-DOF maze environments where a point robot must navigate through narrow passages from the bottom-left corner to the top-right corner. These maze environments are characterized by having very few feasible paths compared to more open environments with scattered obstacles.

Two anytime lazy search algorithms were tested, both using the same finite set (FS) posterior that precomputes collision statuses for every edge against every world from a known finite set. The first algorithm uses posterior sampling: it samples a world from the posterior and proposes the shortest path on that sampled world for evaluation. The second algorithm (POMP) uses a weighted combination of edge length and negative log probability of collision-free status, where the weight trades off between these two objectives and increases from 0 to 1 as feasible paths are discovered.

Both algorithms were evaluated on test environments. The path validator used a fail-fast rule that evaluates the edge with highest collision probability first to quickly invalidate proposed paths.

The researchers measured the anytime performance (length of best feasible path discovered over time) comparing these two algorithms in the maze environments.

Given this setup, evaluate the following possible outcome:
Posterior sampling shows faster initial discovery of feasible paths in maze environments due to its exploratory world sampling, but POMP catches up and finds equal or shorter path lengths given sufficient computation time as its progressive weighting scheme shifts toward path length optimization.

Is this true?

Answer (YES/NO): NO